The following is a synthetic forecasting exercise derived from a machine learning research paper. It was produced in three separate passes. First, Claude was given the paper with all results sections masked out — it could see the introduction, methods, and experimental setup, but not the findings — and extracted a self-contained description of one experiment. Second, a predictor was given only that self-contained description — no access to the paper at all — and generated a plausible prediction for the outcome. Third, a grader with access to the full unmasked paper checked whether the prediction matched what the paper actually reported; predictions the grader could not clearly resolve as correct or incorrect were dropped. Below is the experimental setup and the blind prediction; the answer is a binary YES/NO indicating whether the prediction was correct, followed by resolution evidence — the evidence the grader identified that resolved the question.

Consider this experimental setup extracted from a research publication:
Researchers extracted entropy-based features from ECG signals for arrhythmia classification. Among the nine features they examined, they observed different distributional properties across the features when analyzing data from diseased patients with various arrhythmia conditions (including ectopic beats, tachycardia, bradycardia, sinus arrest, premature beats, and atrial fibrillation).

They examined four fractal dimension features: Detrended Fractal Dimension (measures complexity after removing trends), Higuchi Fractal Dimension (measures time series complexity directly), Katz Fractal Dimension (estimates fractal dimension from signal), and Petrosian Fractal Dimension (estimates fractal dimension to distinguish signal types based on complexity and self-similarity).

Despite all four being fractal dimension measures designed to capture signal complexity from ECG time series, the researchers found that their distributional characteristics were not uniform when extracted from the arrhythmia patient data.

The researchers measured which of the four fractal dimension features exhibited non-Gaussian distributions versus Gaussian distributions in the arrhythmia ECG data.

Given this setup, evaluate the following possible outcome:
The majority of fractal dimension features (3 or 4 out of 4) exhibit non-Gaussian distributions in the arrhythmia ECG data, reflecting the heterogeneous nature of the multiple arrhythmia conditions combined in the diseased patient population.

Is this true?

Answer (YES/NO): NO